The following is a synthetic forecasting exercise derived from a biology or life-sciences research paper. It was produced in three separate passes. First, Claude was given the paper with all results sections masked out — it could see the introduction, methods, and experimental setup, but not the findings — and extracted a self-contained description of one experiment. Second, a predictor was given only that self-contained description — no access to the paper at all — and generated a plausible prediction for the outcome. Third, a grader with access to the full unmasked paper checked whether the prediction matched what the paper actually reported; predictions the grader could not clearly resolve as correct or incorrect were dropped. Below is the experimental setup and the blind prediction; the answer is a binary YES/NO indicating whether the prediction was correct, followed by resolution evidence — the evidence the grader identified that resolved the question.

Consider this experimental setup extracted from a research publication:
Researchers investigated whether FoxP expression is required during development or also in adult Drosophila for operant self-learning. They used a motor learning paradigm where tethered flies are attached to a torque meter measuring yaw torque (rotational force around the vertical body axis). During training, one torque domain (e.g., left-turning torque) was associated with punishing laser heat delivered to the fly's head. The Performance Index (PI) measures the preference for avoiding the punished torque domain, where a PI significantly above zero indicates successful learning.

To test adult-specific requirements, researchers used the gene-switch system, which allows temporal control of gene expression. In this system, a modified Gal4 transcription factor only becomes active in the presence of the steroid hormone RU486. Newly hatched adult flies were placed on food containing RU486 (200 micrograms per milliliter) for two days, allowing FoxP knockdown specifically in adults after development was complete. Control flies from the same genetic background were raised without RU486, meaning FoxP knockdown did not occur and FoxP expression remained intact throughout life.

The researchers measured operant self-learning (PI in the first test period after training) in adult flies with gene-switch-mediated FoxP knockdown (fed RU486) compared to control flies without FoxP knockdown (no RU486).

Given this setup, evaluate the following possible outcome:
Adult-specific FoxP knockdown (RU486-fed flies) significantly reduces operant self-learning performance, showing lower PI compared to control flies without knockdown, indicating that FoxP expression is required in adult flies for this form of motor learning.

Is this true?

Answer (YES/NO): YES